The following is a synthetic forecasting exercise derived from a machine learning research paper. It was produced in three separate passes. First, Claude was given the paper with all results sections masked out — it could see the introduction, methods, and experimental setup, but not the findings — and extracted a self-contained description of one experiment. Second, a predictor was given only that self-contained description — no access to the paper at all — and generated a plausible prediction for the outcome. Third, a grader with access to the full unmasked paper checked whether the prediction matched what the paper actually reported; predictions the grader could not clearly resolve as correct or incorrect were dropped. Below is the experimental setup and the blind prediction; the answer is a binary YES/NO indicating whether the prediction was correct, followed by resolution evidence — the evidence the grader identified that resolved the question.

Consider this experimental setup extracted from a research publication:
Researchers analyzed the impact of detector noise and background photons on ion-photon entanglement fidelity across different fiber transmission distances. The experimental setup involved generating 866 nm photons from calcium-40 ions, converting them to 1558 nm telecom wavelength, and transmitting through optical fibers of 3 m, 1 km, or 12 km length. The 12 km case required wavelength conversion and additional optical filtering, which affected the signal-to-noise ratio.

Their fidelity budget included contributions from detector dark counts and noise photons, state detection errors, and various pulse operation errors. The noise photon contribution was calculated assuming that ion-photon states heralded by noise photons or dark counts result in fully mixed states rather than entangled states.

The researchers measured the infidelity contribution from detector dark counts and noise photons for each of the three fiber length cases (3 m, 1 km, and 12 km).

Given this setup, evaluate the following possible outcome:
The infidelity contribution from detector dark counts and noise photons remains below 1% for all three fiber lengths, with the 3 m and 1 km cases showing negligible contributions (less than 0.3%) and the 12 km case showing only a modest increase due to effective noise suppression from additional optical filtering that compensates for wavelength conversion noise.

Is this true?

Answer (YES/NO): NO